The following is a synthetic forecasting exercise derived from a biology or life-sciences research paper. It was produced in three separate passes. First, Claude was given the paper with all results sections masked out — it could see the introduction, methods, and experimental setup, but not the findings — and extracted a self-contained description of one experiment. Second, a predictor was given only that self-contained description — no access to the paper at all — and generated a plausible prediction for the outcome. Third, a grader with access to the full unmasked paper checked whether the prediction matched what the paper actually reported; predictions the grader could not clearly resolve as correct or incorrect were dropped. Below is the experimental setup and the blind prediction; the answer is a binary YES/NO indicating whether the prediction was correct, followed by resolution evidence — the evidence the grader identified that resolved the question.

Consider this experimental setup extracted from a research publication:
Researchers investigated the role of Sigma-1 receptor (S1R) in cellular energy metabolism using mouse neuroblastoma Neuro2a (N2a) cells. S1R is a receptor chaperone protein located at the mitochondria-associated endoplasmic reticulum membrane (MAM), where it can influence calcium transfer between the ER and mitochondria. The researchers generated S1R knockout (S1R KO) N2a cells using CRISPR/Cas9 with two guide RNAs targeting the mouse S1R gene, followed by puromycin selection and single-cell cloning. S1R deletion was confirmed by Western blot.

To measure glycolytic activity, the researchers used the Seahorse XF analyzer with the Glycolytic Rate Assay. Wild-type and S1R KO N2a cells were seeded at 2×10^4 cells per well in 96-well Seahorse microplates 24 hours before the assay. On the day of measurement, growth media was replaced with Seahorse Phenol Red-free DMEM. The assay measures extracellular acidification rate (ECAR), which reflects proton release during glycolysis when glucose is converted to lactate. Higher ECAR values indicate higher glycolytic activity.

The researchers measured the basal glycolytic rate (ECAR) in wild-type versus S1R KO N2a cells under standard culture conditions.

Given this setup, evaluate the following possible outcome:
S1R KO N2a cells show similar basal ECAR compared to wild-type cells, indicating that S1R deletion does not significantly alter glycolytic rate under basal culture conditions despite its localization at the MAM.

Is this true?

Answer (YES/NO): NO